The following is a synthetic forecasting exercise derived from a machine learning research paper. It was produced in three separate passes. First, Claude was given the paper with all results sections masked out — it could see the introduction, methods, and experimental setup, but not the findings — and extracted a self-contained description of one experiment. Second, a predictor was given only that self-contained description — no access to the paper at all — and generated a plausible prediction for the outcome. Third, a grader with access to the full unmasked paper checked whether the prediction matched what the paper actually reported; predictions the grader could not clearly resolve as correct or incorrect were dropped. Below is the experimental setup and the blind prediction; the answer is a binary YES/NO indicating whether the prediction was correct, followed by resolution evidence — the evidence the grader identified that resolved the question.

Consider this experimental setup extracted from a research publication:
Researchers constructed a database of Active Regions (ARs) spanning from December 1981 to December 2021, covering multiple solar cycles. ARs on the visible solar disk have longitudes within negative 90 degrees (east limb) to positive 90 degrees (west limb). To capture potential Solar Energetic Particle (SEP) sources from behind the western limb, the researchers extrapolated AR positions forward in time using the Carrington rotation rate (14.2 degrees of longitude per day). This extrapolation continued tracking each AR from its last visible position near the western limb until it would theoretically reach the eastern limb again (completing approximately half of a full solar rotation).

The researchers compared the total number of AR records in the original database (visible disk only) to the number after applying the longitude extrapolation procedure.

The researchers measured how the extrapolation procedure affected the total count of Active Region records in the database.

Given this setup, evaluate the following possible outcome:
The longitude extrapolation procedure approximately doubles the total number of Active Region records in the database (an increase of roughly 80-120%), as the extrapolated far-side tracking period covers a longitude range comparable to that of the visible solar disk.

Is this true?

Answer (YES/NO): NO